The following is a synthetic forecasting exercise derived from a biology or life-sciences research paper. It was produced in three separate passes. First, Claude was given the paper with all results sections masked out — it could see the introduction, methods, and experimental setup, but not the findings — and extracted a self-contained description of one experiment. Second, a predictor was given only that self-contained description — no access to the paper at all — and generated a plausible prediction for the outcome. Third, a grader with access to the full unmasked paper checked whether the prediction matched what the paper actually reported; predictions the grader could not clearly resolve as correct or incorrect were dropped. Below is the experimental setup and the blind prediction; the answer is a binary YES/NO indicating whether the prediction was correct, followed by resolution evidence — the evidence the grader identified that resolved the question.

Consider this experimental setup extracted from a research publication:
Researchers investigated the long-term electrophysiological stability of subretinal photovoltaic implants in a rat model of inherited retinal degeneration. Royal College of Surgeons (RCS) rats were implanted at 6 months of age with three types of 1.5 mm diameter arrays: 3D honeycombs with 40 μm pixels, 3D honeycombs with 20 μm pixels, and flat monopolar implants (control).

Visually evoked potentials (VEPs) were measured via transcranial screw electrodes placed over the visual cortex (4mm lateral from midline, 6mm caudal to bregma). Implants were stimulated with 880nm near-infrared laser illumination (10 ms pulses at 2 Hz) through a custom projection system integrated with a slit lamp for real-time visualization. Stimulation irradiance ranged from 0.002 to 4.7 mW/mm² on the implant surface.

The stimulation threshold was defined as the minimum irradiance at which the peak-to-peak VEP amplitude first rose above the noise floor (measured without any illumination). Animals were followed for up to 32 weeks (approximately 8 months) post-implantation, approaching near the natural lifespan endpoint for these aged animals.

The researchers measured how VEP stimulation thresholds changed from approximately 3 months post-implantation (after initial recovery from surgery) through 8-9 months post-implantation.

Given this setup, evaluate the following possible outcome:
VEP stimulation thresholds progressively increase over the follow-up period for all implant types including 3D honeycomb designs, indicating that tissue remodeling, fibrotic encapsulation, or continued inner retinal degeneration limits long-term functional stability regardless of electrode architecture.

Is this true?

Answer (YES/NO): NO